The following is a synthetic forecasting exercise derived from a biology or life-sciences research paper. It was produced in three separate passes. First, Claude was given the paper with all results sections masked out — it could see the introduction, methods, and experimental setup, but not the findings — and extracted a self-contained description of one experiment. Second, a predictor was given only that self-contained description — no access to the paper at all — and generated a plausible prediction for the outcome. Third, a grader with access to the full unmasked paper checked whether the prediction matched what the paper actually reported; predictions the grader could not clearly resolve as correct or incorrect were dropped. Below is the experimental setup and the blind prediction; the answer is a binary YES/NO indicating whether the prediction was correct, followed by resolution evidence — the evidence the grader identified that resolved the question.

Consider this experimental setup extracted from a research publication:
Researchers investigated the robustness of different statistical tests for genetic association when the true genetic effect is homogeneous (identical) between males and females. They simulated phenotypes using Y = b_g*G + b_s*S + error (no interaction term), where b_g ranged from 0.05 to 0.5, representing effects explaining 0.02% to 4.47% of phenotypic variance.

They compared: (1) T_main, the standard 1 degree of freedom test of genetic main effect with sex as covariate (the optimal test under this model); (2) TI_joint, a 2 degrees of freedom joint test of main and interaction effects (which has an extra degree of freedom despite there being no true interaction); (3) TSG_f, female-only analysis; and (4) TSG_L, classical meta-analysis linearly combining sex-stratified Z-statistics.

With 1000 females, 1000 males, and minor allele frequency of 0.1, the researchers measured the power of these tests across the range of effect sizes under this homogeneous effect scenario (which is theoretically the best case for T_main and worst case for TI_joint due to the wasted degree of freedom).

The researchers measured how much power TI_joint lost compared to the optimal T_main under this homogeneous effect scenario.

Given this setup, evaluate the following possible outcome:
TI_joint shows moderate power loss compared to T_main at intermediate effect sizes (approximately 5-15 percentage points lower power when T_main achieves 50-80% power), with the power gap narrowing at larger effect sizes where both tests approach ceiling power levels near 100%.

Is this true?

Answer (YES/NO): NO